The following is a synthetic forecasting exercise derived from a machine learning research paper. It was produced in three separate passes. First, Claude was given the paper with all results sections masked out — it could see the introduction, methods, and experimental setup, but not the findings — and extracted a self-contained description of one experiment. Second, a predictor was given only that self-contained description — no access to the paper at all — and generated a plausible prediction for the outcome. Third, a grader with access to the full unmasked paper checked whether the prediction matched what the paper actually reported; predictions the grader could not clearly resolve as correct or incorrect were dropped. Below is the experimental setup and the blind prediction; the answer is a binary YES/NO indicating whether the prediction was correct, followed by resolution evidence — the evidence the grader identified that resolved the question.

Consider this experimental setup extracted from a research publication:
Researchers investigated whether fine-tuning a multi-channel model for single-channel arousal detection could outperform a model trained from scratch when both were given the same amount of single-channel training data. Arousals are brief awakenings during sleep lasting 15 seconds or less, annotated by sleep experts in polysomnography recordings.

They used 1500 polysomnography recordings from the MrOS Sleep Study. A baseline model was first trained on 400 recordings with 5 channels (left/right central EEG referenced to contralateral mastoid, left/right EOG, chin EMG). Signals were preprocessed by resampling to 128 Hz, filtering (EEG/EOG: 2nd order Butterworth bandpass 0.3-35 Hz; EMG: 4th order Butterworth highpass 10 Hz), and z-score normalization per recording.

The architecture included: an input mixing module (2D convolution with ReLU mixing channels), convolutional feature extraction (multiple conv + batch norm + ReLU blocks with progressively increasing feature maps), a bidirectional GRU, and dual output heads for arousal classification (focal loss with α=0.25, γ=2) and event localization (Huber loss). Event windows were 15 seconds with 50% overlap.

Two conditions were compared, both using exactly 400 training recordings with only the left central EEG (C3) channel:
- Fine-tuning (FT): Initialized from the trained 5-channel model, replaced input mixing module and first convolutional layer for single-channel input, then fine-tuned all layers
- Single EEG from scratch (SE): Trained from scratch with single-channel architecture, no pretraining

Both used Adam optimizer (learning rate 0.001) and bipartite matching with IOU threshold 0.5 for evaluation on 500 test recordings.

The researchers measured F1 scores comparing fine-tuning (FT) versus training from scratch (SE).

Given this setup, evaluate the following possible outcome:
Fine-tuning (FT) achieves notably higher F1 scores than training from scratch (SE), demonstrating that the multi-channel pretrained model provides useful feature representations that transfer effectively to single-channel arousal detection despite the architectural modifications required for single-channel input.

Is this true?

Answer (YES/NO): YES